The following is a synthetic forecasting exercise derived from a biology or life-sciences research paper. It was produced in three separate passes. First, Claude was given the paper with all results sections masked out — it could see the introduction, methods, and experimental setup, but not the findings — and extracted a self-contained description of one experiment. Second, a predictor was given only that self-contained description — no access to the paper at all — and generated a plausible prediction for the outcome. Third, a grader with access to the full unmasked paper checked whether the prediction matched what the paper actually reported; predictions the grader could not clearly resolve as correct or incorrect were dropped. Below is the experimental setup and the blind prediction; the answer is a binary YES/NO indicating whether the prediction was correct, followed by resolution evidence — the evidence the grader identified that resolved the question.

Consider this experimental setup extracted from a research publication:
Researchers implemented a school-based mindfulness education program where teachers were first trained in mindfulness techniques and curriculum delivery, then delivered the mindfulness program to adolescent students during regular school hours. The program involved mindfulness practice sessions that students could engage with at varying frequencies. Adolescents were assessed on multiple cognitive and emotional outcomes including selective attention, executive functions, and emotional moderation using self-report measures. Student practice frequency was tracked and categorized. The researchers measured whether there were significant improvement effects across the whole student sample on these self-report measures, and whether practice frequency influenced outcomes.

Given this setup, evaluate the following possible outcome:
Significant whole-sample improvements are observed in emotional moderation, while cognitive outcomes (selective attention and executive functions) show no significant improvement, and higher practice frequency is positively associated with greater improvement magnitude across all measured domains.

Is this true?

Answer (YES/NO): NO